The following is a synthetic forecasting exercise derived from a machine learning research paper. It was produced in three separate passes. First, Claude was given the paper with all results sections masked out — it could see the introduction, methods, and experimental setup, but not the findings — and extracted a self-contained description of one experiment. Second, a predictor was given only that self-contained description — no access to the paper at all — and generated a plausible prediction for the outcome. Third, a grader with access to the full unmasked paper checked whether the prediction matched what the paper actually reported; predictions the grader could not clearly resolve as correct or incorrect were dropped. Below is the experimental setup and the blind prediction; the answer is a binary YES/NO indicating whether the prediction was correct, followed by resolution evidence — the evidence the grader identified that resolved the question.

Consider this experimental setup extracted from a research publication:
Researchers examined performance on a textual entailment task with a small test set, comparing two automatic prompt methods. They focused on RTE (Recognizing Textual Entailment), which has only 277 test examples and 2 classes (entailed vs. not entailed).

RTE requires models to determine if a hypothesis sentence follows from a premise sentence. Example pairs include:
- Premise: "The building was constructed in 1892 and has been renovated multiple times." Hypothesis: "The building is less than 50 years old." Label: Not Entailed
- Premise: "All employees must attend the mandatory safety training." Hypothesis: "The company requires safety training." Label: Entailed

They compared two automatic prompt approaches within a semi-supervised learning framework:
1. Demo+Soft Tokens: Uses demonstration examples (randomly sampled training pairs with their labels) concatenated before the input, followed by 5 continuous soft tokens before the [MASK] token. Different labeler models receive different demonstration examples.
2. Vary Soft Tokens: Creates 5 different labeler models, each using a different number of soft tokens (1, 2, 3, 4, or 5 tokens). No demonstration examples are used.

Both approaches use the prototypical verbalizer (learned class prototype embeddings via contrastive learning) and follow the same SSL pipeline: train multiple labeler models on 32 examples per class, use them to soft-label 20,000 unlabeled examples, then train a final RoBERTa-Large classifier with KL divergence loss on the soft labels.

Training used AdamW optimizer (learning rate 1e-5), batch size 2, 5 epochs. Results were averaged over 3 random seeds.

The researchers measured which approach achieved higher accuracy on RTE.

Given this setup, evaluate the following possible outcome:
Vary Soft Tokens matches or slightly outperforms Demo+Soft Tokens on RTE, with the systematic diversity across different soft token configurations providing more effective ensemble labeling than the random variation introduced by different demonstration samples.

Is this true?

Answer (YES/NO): NO